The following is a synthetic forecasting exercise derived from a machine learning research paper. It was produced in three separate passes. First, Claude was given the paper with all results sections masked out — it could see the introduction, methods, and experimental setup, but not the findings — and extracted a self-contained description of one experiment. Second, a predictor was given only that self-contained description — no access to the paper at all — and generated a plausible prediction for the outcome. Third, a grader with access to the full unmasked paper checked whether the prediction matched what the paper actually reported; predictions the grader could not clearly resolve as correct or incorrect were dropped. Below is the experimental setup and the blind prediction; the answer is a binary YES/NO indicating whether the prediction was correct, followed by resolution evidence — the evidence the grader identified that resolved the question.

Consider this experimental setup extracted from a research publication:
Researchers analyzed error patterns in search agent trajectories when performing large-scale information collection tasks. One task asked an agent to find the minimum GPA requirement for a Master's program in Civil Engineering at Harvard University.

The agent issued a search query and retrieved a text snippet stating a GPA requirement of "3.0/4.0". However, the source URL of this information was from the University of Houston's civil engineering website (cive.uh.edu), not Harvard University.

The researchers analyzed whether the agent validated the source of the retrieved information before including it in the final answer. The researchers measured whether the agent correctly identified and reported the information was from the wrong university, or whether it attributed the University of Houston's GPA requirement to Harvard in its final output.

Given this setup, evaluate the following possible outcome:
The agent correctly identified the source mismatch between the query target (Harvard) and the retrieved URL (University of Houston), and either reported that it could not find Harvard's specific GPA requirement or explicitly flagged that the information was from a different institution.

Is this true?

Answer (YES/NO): NO